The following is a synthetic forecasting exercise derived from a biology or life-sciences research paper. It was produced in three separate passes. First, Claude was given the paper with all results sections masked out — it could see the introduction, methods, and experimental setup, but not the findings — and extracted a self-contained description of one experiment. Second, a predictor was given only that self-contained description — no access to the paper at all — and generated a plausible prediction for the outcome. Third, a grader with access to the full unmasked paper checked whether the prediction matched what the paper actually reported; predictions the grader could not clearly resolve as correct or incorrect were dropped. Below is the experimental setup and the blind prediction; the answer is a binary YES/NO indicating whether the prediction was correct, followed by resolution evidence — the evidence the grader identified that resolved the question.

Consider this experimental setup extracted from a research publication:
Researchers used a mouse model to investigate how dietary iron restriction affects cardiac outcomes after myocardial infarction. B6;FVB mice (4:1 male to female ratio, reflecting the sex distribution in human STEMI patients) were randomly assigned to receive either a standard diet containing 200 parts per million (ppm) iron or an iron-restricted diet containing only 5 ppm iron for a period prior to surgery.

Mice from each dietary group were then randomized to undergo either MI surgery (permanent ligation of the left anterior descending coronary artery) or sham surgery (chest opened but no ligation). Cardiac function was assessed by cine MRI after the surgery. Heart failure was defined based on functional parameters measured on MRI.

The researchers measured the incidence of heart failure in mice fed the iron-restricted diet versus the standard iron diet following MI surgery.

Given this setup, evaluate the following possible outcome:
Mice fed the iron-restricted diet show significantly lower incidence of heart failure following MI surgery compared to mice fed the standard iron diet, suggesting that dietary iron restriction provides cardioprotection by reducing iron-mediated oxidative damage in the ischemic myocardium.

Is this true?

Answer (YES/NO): YES